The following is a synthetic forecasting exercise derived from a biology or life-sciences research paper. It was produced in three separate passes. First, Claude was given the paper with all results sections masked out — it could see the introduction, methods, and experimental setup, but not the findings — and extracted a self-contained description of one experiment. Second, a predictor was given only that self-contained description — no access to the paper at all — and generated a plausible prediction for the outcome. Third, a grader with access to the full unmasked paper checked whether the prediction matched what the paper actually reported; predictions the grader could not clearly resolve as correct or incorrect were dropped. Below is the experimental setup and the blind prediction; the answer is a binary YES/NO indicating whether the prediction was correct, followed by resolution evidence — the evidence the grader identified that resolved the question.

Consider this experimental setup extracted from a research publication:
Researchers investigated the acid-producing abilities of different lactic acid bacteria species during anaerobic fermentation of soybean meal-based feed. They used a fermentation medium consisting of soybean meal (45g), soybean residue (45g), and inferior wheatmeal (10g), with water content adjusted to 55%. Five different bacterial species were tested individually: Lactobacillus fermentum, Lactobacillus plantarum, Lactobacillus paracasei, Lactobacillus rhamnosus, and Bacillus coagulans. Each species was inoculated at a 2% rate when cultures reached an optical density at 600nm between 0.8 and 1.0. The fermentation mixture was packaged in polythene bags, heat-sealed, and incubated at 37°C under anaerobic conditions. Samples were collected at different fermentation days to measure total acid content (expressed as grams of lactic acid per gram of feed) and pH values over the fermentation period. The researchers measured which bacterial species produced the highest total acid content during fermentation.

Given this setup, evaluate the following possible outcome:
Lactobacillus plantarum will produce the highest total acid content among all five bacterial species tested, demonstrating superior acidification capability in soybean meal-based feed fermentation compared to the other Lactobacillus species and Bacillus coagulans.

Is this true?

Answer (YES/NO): NO